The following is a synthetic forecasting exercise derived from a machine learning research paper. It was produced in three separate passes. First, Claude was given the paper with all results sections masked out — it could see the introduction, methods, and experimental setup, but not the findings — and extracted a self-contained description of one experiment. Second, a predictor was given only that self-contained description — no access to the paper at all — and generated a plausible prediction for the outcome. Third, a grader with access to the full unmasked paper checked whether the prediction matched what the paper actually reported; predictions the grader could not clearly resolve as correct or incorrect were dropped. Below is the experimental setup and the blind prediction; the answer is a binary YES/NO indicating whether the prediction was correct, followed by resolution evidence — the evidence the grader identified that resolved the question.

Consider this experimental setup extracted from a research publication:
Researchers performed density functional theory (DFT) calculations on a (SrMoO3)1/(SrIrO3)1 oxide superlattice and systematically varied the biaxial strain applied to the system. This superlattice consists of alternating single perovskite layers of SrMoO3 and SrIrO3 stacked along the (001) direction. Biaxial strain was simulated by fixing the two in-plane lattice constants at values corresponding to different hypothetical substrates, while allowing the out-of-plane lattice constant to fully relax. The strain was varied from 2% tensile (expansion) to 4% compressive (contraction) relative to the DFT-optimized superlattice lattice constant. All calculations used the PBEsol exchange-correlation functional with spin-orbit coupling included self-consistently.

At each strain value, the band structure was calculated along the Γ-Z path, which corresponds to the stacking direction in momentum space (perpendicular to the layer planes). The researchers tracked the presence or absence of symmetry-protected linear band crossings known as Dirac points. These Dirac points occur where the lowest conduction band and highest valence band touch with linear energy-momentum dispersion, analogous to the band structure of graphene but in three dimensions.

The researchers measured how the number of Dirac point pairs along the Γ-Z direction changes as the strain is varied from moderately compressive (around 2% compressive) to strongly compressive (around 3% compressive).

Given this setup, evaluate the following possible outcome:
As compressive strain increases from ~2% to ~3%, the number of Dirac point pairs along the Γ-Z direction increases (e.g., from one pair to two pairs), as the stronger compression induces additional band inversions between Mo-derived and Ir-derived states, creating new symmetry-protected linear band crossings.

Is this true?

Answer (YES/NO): NO